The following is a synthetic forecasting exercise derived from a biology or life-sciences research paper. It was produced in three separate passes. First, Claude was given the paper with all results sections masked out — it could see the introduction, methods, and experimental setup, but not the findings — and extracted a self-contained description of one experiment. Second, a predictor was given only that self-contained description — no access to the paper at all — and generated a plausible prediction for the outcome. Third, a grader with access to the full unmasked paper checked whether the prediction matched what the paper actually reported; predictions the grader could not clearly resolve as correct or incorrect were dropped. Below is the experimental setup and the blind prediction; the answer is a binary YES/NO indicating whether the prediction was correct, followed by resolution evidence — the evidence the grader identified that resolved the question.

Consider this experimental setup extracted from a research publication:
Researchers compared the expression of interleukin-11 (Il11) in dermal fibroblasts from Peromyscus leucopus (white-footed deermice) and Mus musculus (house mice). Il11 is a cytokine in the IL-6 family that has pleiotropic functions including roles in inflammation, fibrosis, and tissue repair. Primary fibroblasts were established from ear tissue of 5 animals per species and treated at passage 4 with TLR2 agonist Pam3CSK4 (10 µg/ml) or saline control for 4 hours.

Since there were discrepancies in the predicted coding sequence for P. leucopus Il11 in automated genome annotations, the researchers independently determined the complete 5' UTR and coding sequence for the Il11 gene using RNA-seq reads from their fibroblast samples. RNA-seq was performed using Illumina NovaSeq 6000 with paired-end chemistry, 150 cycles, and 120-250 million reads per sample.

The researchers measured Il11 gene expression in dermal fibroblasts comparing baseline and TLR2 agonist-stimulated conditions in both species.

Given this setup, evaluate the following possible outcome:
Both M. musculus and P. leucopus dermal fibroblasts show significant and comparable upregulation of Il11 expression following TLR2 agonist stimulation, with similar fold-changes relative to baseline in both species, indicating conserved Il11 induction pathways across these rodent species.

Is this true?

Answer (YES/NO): NO